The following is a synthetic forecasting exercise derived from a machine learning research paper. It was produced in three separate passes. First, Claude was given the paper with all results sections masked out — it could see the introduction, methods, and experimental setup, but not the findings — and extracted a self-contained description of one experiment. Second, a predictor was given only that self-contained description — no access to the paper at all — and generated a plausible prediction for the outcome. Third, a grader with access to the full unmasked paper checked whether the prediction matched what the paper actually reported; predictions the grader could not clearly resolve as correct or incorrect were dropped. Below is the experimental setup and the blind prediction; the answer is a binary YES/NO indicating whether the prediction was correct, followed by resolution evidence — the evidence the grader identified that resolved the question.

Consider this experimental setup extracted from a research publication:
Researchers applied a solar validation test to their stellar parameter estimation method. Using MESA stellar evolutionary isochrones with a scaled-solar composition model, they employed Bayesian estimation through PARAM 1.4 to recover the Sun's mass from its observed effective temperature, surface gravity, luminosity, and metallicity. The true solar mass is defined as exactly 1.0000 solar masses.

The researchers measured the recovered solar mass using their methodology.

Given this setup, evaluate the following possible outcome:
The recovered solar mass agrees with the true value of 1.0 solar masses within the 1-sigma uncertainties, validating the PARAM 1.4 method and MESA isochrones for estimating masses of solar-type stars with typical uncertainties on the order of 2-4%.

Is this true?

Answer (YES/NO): NO